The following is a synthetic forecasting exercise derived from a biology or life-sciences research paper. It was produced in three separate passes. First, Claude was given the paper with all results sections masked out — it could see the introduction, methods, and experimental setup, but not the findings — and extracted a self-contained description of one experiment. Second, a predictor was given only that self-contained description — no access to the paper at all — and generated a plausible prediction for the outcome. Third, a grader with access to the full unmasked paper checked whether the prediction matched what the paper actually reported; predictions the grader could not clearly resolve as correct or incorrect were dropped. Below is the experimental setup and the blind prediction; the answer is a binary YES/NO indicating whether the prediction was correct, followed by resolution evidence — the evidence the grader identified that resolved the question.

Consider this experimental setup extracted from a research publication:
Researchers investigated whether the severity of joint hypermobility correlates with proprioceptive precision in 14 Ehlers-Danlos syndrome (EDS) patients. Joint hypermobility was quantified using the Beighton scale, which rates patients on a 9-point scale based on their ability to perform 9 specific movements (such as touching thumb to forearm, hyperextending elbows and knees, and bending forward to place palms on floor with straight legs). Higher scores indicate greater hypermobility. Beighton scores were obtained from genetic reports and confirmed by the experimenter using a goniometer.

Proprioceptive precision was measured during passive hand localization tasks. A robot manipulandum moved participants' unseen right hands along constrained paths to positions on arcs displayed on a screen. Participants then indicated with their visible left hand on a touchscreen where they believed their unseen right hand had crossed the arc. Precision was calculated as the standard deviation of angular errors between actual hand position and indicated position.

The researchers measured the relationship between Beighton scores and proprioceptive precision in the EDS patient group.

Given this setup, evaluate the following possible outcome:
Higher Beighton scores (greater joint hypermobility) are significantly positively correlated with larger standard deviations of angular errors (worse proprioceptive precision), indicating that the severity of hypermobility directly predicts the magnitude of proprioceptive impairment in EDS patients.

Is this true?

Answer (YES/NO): YES